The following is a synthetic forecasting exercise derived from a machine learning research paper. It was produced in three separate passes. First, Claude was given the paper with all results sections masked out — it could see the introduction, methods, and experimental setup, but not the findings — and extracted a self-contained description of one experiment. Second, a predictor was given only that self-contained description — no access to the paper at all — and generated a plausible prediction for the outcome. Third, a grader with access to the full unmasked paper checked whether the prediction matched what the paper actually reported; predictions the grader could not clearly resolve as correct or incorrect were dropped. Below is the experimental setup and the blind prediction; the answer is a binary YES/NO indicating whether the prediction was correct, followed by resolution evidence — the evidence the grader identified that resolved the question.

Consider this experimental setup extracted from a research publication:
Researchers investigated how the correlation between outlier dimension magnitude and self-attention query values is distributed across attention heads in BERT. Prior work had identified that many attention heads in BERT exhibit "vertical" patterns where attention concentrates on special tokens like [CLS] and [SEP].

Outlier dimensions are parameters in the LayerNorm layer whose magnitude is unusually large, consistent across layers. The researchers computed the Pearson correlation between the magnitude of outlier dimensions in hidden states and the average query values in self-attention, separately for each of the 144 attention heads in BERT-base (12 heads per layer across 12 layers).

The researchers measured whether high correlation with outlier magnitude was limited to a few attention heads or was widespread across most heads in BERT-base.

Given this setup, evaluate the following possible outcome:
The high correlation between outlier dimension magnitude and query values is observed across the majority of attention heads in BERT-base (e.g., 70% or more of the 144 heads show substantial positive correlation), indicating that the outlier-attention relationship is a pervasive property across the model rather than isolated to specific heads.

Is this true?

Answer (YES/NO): YES